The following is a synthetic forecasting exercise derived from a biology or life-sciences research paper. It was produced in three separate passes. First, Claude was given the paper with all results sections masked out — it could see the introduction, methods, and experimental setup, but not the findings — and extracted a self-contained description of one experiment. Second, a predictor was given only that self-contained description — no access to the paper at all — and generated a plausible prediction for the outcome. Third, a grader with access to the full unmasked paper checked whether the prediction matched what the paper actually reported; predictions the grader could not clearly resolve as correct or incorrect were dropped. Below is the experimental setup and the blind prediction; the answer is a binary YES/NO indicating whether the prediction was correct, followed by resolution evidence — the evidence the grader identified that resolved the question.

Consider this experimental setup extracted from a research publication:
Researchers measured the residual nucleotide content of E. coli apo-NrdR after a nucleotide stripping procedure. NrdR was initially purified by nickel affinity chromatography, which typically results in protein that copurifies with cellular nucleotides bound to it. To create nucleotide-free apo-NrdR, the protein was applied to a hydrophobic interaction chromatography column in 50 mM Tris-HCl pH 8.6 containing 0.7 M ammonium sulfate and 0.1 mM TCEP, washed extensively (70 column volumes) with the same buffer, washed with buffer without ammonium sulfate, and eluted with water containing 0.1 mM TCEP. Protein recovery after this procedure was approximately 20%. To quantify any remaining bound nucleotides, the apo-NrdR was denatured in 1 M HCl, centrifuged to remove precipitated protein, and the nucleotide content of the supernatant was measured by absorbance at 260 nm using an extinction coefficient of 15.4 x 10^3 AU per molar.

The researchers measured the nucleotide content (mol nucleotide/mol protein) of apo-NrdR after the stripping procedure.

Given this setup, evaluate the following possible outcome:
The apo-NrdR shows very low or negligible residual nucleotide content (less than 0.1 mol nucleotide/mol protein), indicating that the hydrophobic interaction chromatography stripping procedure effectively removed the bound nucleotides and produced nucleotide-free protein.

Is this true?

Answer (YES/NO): NO